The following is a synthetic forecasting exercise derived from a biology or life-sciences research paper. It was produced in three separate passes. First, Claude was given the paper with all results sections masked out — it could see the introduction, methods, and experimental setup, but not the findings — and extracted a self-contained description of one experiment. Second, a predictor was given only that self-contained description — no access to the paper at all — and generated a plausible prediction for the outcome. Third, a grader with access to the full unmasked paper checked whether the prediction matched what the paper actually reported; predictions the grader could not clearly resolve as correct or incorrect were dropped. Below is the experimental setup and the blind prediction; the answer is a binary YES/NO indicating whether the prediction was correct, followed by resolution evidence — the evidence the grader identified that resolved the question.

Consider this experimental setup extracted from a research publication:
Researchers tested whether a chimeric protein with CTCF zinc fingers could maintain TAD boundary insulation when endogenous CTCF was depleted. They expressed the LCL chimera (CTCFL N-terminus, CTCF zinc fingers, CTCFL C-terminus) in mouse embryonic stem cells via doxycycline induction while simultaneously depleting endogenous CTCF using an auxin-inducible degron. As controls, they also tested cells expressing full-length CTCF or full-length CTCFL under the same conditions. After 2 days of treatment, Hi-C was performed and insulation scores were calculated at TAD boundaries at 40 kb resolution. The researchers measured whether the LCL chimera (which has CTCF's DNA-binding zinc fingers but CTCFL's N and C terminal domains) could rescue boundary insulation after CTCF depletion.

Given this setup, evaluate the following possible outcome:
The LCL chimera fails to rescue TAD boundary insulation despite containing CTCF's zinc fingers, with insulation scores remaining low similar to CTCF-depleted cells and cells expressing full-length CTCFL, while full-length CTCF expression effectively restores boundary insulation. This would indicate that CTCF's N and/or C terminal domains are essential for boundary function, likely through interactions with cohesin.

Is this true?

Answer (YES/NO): NO